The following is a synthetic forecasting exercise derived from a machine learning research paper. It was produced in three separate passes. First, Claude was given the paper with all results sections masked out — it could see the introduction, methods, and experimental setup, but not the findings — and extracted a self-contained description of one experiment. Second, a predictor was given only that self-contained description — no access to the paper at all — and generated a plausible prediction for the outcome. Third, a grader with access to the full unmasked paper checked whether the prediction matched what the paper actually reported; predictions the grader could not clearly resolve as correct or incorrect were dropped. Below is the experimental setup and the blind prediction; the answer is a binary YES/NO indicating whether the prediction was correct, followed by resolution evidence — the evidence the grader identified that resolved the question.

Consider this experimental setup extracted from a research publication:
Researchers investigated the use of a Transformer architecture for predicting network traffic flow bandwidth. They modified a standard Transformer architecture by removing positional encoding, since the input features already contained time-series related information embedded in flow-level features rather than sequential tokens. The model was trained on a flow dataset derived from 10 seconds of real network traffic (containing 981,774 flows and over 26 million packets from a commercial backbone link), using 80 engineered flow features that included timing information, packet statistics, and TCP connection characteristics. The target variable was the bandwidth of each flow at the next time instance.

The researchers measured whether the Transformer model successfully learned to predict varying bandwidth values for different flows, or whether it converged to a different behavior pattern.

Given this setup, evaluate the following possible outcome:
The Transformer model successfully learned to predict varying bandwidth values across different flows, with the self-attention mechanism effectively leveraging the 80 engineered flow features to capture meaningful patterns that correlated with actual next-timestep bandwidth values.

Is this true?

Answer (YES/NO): NO